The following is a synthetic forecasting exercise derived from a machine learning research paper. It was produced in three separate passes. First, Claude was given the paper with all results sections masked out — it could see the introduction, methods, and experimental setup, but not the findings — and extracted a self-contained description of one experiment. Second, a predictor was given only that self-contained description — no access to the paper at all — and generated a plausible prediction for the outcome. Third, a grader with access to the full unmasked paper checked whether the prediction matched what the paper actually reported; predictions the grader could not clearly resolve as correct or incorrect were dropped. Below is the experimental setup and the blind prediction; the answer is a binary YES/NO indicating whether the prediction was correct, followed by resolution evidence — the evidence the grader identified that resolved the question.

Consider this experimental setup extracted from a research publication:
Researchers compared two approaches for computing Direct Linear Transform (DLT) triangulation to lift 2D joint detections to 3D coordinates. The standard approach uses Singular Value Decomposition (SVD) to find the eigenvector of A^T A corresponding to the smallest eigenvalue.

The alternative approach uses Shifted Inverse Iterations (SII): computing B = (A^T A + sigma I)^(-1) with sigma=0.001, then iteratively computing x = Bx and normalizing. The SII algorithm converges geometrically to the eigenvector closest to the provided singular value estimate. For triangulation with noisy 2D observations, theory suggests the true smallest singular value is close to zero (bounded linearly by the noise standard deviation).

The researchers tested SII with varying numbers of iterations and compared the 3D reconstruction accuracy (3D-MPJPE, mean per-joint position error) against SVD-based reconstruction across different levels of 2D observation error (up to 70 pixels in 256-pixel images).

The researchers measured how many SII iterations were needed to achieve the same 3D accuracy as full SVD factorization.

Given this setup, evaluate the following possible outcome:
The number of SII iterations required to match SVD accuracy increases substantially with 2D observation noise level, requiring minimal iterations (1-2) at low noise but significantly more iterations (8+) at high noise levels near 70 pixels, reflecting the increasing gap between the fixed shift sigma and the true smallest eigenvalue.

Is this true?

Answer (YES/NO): NO